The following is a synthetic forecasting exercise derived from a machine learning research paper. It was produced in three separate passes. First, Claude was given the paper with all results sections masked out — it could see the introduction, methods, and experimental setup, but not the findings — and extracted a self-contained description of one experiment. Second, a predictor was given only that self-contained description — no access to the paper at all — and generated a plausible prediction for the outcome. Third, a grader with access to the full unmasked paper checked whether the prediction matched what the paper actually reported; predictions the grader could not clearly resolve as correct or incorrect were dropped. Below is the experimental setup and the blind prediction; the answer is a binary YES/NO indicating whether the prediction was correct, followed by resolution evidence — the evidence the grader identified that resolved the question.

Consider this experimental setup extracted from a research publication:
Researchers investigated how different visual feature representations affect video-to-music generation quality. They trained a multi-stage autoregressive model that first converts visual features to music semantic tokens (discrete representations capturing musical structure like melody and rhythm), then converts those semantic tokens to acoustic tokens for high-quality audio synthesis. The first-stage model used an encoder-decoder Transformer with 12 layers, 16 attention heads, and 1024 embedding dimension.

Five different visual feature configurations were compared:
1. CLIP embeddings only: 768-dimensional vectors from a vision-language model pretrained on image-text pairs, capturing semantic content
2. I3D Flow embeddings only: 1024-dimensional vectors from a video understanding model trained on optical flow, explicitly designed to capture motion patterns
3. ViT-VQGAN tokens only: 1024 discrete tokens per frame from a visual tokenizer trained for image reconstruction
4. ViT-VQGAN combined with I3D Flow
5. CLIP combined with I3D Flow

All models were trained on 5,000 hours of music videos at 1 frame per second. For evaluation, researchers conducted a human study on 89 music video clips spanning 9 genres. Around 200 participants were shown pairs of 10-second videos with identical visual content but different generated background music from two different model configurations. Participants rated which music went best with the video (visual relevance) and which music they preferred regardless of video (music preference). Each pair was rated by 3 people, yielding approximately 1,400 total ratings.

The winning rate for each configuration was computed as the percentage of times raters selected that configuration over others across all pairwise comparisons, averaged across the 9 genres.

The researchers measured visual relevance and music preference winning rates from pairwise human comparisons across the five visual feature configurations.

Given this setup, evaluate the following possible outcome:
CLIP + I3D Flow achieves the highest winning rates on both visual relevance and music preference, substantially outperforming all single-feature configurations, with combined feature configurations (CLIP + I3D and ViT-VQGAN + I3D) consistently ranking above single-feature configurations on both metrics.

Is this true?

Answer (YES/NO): NO